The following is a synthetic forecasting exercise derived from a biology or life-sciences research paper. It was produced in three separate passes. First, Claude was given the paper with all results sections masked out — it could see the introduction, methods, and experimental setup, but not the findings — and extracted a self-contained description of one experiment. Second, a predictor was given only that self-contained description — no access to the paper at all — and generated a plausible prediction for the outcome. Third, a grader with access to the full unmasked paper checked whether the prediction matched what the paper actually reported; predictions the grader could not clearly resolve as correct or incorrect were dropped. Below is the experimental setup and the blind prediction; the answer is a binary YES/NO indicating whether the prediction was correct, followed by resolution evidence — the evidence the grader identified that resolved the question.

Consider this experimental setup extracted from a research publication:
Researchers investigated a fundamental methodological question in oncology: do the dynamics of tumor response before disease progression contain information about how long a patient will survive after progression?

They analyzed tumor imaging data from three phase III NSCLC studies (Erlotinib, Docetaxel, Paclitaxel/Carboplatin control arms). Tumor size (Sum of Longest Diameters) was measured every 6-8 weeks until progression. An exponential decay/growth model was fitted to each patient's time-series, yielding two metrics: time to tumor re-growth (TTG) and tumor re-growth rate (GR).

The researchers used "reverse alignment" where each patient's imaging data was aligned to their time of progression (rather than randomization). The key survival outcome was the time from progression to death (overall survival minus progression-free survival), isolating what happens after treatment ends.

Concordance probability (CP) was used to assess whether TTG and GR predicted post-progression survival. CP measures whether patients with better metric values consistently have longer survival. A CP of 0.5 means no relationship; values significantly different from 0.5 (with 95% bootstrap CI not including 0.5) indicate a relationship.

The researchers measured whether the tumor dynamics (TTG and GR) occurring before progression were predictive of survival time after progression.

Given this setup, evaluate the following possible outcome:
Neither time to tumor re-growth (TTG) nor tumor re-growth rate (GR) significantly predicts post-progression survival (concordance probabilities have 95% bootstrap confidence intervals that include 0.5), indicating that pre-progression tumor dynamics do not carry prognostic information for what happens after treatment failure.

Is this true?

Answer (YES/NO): YES